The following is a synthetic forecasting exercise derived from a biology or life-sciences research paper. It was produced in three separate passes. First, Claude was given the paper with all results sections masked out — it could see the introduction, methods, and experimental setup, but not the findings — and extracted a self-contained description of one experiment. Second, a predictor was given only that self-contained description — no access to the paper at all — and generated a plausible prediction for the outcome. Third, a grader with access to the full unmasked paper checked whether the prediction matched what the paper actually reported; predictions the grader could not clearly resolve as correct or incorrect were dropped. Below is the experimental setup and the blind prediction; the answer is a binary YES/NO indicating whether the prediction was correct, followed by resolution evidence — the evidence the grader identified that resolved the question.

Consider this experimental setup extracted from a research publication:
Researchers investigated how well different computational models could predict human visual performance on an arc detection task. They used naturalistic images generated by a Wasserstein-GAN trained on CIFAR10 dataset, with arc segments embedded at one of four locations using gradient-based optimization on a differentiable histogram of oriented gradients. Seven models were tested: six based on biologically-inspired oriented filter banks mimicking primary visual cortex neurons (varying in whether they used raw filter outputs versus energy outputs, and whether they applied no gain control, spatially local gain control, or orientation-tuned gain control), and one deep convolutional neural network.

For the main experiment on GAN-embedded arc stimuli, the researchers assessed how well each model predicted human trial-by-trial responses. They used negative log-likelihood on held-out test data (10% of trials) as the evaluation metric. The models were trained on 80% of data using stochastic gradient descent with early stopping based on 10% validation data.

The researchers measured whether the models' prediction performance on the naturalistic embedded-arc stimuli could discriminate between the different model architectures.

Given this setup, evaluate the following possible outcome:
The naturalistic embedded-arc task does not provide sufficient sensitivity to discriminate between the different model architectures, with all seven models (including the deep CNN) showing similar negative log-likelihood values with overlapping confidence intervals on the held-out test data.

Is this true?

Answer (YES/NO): NO